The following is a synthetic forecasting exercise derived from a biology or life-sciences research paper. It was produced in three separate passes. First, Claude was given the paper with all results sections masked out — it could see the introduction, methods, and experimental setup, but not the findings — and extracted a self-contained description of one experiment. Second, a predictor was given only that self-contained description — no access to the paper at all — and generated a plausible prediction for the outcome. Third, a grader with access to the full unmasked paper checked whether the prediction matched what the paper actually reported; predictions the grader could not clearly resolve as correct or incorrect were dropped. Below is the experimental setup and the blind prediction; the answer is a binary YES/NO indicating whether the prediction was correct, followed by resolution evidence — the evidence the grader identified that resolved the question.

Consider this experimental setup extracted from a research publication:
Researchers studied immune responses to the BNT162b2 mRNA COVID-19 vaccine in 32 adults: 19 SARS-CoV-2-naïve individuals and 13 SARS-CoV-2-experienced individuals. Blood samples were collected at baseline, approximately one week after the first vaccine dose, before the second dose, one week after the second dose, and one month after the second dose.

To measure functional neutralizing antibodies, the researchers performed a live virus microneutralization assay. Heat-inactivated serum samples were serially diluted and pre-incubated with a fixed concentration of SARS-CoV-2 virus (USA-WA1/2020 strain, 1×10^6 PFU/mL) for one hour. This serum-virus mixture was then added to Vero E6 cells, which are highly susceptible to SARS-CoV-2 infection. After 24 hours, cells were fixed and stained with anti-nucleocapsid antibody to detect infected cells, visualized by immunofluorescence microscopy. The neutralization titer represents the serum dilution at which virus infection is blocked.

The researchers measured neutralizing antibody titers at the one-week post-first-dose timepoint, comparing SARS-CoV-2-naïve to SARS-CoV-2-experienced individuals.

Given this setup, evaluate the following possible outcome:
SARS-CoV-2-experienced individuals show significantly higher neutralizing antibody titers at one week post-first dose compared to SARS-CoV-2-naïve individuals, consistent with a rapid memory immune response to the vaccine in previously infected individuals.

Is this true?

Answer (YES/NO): YES